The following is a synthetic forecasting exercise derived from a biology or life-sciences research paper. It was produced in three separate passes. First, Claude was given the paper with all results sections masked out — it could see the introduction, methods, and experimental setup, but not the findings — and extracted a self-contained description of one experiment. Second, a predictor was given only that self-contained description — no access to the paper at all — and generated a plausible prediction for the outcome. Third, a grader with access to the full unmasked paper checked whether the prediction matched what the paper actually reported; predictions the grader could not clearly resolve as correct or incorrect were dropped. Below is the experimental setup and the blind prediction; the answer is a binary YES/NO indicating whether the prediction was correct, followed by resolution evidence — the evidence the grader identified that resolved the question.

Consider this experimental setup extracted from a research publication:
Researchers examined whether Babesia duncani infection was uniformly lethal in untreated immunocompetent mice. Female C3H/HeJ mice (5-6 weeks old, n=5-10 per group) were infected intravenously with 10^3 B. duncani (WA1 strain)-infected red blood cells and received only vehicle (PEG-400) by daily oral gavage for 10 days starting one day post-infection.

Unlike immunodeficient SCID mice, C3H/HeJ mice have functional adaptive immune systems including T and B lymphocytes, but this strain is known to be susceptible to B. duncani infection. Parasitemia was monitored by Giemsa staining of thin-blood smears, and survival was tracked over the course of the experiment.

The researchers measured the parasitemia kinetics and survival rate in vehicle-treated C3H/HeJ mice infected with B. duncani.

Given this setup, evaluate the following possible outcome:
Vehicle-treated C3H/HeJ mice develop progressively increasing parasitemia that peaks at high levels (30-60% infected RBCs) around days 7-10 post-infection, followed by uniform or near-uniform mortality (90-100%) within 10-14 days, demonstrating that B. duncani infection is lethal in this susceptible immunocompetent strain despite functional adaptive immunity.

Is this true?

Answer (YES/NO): NO